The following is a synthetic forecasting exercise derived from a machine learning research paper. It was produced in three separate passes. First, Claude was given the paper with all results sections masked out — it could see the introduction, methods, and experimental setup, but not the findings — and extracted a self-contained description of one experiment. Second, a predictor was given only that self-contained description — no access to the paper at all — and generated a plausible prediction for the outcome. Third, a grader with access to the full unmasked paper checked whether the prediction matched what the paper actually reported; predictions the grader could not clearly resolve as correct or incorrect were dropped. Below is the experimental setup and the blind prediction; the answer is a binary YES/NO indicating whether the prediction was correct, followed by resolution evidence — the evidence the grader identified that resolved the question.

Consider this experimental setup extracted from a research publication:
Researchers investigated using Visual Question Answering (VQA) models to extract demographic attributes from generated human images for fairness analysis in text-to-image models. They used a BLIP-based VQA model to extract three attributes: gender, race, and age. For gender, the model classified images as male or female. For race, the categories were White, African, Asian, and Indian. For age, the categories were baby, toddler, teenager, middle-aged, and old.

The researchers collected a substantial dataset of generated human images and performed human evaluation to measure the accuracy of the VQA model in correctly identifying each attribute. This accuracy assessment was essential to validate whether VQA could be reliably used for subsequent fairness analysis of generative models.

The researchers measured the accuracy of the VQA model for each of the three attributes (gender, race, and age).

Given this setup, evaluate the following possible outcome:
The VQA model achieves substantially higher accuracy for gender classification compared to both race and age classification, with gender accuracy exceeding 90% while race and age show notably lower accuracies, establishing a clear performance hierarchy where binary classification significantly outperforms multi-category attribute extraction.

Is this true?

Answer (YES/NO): NO